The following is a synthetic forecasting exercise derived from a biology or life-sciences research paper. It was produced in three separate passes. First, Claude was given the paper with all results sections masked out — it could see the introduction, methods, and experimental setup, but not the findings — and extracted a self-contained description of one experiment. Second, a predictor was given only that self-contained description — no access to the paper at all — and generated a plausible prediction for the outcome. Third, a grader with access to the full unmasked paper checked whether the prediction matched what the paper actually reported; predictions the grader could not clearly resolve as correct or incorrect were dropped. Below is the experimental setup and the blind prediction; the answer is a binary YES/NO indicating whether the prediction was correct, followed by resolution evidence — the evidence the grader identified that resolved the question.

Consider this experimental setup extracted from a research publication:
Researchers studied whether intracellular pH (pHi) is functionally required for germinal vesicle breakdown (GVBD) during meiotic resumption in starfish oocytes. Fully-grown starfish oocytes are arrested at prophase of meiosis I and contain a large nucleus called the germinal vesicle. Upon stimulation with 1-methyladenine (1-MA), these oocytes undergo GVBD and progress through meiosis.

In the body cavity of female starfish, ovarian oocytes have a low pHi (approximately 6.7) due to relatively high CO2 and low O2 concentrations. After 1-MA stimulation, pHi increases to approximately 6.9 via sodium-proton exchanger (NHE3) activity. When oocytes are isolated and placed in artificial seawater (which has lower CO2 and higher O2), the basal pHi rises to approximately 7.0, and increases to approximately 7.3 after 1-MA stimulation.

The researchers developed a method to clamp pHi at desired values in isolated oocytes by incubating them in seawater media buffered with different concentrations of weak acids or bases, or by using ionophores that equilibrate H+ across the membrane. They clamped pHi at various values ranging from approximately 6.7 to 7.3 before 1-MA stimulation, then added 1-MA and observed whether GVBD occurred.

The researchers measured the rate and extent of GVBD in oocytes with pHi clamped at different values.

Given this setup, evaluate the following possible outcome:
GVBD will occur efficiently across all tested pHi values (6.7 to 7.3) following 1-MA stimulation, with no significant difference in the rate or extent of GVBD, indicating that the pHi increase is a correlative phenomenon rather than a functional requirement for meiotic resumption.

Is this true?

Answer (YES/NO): NO